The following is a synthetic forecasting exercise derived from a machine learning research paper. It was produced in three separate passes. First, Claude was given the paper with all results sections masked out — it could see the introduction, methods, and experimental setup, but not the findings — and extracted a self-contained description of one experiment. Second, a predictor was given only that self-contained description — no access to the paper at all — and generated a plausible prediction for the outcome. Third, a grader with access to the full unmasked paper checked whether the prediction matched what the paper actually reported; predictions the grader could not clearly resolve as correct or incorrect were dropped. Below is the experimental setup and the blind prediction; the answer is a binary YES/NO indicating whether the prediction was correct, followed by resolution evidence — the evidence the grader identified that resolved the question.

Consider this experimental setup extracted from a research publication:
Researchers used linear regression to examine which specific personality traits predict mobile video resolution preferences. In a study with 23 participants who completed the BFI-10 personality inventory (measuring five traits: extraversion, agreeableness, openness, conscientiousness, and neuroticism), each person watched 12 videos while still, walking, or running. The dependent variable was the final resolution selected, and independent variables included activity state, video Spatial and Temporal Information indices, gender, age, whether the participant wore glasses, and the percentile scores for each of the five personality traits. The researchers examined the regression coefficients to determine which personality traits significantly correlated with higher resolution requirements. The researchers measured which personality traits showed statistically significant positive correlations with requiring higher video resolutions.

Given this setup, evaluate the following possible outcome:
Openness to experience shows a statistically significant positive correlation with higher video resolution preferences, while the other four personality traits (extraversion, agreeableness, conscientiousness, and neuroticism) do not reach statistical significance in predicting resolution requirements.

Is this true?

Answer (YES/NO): NO